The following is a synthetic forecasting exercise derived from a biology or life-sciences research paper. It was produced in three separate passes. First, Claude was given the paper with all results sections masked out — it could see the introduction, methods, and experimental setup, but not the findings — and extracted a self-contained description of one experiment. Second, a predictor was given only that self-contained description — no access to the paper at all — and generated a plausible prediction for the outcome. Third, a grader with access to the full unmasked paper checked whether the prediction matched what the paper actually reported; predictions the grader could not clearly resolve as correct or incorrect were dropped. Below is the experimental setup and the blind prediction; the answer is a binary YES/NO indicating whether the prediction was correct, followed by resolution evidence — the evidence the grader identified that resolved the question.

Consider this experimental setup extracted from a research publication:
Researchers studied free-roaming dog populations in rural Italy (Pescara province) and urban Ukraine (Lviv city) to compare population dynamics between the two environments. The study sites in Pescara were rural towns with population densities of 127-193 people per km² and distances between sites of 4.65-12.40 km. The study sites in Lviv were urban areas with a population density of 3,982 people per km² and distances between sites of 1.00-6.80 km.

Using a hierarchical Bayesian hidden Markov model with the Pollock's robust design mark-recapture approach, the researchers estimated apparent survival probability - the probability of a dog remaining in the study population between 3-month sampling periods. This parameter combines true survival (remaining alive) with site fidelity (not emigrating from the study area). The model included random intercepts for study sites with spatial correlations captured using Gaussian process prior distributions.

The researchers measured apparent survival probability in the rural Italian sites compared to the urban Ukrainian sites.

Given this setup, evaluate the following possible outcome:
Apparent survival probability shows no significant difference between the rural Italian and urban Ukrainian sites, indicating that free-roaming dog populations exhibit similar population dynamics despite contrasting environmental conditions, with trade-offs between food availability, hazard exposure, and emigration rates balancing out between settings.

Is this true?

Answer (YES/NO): YES